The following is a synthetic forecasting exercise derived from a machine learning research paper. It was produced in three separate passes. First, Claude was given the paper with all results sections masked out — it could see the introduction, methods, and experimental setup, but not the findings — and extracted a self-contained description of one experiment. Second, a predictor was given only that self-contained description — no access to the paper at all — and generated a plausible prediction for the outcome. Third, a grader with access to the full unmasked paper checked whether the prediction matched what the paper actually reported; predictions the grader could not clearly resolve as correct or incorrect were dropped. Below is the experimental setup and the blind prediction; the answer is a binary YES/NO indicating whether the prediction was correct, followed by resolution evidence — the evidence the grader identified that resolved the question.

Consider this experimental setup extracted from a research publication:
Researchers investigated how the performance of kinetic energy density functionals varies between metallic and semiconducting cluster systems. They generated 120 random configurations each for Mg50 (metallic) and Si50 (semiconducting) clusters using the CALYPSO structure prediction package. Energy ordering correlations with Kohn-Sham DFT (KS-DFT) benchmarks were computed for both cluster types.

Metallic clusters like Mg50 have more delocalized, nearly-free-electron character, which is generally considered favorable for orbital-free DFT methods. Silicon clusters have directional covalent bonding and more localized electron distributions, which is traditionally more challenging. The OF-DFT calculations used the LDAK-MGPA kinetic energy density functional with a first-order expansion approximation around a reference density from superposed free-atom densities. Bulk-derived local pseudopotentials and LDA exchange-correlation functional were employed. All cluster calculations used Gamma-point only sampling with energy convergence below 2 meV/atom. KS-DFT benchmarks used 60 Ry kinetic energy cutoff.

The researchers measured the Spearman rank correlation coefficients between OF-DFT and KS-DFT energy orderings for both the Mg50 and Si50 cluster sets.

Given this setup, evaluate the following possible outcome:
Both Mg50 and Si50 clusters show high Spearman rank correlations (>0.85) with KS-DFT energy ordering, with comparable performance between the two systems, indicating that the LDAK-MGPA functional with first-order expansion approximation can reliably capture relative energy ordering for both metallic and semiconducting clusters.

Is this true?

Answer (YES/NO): YES